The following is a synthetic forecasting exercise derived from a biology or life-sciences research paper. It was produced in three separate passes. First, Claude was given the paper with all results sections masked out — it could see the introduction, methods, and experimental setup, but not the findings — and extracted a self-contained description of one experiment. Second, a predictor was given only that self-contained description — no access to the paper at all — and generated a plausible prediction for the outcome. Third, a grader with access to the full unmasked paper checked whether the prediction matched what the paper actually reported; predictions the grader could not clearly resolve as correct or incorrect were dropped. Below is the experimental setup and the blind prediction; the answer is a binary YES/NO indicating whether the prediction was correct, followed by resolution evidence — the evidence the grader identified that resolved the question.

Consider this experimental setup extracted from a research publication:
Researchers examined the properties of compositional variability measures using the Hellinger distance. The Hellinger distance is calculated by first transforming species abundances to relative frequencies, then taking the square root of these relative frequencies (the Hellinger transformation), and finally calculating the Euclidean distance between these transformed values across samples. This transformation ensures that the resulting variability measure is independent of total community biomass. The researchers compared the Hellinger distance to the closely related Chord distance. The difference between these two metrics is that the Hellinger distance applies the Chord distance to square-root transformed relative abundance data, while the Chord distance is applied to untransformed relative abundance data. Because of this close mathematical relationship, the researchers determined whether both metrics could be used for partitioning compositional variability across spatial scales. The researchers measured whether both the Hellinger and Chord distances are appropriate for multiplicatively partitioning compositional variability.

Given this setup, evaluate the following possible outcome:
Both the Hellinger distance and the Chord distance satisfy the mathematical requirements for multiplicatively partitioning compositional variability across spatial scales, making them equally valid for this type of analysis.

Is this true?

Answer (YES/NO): YES